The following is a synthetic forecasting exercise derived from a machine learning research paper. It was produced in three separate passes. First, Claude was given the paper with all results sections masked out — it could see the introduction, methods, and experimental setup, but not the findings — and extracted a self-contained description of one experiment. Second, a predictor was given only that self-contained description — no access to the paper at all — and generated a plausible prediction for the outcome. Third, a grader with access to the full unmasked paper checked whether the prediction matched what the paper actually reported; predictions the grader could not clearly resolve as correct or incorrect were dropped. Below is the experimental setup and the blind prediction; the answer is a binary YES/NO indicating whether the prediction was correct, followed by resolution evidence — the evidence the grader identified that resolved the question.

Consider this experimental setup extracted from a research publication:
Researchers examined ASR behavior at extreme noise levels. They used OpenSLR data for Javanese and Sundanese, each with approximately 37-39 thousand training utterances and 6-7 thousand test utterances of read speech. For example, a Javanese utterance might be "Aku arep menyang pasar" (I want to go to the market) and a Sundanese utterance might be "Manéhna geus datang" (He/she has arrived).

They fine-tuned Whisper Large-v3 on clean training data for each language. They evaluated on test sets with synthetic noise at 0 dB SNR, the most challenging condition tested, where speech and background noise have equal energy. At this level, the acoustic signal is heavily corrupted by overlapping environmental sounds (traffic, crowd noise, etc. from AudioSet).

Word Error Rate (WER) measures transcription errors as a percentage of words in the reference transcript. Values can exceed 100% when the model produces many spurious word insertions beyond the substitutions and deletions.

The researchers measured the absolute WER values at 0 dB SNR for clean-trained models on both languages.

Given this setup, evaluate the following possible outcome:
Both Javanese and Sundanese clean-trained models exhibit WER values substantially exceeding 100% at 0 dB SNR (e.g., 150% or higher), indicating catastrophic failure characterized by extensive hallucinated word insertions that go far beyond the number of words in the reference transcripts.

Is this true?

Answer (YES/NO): NO